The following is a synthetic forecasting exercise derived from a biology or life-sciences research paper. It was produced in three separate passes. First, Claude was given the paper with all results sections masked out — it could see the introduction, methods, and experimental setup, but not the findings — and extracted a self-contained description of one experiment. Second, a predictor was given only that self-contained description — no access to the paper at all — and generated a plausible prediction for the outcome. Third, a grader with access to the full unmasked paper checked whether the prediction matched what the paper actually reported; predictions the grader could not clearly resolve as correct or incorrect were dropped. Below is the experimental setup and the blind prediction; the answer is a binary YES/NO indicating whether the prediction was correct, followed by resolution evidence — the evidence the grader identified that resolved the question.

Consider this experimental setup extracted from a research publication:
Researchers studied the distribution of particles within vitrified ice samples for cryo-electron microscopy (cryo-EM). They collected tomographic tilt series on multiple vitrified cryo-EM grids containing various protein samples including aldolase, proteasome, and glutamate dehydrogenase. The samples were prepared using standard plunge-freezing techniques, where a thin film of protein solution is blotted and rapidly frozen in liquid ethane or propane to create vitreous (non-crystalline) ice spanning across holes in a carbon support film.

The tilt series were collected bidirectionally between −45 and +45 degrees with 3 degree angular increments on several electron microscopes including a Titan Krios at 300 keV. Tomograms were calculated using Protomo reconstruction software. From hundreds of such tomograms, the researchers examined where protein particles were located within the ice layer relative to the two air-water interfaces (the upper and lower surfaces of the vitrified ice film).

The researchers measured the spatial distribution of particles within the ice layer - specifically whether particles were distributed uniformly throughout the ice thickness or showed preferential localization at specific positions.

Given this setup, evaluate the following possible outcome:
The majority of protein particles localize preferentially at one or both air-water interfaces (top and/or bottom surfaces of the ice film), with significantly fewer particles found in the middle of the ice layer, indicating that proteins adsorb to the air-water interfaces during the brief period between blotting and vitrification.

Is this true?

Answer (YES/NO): YES